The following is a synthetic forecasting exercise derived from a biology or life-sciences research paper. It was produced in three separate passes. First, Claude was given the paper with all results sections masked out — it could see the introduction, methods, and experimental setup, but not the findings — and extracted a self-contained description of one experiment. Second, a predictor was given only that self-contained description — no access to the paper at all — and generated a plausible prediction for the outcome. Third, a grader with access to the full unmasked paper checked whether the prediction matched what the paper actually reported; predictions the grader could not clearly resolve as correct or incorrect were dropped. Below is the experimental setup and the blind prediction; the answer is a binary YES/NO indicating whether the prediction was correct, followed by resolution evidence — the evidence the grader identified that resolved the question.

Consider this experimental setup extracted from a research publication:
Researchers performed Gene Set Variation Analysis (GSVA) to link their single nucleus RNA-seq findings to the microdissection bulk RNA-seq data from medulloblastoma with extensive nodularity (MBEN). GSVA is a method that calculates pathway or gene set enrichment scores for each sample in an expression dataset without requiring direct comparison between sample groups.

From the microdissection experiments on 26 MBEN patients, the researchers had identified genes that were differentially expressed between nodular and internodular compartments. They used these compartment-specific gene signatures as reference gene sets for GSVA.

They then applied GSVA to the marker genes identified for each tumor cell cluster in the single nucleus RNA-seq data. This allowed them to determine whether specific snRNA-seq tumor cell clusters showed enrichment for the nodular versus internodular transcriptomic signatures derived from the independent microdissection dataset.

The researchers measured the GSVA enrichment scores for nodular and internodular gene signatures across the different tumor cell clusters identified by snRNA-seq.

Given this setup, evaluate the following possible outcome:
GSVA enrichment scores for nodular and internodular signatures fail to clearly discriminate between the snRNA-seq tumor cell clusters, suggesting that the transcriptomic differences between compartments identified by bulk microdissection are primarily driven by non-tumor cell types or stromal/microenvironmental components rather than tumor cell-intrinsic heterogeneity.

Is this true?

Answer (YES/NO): NO